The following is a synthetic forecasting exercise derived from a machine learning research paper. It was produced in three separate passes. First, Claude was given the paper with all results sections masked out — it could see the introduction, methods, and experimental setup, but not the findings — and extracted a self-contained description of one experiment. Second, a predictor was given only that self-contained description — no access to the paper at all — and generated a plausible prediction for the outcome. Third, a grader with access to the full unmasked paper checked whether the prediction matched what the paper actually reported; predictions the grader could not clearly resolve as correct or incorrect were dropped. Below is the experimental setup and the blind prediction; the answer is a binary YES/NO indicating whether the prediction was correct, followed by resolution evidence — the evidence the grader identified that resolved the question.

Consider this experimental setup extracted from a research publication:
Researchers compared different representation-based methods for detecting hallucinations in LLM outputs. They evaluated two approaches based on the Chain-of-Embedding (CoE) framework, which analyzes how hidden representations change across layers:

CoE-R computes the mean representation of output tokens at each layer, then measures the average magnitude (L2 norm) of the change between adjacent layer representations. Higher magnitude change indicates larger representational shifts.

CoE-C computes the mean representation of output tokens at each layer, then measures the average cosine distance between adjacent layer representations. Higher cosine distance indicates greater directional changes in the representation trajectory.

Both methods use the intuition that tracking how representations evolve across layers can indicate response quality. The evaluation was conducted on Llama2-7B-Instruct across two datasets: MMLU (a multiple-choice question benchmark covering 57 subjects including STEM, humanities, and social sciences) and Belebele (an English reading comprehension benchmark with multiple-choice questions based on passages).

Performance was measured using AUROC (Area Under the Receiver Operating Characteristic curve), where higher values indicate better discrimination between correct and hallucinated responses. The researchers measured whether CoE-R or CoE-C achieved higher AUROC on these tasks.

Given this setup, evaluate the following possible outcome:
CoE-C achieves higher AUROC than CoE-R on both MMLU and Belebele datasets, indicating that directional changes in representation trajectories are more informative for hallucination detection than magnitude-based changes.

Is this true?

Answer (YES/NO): NO